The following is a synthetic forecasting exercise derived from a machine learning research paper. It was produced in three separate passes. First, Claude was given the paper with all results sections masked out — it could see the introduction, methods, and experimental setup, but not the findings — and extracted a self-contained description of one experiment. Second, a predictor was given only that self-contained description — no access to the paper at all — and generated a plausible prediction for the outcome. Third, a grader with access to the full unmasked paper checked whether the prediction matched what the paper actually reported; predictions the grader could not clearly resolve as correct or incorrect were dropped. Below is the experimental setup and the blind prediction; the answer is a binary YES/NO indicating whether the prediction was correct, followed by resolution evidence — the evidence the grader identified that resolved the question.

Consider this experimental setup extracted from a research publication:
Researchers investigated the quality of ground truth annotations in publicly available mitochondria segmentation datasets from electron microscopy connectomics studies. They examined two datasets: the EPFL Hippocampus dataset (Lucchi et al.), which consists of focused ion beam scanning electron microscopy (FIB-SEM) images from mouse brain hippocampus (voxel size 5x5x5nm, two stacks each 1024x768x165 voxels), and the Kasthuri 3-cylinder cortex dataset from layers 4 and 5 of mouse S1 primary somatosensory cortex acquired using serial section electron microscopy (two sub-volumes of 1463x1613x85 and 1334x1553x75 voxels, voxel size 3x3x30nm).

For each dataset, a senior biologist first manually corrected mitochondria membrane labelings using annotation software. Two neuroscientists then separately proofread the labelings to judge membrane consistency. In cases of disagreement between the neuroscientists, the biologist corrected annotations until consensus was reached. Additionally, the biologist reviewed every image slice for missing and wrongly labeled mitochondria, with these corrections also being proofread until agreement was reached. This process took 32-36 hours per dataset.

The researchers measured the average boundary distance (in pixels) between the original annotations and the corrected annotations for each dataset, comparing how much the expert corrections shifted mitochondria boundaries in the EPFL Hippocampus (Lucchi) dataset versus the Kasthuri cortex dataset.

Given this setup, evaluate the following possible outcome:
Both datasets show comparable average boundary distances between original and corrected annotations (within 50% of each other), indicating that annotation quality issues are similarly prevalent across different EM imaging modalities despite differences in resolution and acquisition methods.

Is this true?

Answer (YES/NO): NO